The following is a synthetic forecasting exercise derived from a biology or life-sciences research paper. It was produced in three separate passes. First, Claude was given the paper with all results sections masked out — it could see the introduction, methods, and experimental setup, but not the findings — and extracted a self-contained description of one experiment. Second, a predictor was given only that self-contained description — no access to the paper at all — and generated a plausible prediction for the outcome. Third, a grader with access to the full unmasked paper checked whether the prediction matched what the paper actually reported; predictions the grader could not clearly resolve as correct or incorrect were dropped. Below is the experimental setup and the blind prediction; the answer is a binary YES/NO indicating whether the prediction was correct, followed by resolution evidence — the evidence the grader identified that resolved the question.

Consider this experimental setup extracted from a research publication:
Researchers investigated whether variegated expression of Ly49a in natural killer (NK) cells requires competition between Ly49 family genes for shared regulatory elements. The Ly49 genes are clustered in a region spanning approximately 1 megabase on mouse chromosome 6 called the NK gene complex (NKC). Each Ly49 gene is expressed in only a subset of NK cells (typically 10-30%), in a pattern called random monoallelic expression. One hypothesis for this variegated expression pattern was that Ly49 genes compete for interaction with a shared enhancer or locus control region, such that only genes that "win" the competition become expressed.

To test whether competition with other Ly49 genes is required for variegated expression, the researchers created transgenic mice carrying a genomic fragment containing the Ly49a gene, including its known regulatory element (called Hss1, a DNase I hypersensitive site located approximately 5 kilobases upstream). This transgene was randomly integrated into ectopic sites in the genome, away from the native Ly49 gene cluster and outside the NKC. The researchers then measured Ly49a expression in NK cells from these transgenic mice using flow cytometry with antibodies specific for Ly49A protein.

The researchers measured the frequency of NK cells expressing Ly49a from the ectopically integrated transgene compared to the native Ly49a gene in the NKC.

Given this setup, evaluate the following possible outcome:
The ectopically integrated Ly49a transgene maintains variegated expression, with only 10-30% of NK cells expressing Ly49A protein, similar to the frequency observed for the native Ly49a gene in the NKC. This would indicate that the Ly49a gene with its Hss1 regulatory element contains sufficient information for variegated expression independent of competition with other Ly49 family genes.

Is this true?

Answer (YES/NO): YES